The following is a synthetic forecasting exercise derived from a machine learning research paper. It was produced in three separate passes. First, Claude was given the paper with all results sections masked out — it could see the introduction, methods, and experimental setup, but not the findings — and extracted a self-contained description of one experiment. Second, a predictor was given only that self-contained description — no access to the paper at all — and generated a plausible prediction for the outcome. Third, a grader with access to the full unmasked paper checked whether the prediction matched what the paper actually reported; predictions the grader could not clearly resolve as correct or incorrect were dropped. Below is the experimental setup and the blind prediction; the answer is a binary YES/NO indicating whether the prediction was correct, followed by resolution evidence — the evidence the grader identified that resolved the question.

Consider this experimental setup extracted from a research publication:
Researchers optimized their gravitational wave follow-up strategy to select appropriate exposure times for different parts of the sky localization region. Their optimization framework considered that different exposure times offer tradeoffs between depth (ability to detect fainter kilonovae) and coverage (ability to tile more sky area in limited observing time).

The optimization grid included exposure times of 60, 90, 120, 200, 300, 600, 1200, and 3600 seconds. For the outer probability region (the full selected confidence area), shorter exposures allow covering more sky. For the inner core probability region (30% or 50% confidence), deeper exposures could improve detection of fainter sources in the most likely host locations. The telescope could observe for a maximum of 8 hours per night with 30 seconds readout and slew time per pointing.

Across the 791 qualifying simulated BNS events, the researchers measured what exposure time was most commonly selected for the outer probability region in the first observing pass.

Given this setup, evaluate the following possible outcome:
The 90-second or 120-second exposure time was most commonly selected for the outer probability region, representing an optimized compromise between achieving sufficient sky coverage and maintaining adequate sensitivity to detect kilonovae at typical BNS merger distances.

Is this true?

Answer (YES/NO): NO